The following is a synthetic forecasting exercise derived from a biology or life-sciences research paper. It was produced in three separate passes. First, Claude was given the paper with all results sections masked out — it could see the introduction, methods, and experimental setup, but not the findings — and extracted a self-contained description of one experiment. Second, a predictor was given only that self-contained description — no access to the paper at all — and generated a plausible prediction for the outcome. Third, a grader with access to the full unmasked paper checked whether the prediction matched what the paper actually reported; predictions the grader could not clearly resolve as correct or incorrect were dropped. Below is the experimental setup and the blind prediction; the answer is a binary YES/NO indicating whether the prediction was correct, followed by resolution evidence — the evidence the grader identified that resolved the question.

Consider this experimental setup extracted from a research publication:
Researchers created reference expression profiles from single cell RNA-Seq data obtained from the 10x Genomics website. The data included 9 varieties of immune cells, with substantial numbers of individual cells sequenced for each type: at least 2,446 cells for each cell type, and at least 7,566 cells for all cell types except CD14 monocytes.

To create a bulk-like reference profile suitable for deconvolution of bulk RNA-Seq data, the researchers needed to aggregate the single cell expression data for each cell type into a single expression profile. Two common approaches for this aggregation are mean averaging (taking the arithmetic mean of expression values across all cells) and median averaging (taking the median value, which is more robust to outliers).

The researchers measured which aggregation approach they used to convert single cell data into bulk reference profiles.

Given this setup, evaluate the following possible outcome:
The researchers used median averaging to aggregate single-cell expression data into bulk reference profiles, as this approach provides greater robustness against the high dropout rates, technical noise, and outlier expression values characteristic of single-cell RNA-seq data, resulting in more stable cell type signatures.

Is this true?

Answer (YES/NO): NO